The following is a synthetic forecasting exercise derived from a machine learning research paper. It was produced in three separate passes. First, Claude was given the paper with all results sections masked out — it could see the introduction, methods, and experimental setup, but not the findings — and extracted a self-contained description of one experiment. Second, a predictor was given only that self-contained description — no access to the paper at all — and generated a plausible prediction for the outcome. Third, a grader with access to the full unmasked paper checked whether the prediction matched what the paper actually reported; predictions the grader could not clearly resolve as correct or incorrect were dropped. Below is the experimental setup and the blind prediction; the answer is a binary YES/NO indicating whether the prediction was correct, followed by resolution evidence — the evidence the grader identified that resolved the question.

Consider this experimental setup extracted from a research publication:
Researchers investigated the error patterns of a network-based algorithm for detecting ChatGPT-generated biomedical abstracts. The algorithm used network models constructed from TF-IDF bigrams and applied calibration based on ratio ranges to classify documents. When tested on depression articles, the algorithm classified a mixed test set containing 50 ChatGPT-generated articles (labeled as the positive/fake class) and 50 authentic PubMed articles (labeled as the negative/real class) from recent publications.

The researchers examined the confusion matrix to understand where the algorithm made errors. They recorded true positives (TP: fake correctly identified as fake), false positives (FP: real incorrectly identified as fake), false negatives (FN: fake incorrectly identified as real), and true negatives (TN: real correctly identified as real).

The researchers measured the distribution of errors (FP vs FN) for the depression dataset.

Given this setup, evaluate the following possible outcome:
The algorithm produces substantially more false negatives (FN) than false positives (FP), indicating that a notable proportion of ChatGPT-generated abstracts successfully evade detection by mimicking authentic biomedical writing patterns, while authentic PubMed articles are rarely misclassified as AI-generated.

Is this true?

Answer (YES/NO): YES